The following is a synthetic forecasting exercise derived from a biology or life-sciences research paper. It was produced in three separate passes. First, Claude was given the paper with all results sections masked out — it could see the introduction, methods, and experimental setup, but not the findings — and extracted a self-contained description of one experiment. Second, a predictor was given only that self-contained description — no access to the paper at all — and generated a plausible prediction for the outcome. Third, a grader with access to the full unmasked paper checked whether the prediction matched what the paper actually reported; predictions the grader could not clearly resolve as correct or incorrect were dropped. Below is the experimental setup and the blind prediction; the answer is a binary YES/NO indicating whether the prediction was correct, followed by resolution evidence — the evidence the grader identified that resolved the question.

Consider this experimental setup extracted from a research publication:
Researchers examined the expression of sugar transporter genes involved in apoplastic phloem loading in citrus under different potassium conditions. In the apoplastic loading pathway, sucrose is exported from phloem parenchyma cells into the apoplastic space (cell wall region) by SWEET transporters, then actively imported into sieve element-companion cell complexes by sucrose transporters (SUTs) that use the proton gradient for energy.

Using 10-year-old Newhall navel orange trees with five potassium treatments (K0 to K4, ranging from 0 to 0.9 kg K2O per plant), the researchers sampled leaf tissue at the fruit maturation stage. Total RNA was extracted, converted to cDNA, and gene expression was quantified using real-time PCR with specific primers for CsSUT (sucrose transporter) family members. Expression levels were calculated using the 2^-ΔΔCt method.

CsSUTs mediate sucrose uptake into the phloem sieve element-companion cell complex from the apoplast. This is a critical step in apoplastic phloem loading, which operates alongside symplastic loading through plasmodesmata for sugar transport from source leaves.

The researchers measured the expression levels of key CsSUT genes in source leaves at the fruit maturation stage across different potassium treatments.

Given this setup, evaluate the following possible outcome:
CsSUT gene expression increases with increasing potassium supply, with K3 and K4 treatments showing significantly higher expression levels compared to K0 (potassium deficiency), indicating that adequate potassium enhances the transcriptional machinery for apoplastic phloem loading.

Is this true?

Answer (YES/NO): NO